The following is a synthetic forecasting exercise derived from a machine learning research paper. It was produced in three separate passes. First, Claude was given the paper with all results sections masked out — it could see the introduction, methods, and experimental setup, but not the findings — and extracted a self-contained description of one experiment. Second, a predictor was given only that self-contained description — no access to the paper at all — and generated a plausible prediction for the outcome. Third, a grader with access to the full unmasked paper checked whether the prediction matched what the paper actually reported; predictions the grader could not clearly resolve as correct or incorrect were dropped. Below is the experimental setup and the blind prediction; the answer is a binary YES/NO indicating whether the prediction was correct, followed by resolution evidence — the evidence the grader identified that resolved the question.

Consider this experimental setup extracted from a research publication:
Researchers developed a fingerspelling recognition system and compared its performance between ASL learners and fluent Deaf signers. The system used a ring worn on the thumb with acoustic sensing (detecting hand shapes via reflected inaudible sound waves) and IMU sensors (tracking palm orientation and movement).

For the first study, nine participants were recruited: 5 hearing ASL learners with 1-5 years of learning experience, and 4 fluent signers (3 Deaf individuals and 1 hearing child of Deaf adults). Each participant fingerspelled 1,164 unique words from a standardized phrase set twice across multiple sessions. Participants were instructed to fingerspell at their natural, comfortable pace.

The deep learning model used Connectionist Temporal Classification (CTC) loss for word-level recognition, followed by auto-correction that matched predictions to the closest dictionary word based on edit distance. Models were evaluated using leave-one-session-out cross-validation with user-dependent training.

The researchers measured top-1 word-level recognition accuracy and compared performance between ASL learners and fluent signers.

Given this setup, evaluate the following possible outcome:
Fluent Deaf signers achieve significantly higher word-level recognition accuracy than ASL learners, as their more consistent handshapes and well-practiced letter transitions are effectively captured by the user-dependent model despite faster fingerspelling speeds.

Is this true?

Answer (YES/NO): NO